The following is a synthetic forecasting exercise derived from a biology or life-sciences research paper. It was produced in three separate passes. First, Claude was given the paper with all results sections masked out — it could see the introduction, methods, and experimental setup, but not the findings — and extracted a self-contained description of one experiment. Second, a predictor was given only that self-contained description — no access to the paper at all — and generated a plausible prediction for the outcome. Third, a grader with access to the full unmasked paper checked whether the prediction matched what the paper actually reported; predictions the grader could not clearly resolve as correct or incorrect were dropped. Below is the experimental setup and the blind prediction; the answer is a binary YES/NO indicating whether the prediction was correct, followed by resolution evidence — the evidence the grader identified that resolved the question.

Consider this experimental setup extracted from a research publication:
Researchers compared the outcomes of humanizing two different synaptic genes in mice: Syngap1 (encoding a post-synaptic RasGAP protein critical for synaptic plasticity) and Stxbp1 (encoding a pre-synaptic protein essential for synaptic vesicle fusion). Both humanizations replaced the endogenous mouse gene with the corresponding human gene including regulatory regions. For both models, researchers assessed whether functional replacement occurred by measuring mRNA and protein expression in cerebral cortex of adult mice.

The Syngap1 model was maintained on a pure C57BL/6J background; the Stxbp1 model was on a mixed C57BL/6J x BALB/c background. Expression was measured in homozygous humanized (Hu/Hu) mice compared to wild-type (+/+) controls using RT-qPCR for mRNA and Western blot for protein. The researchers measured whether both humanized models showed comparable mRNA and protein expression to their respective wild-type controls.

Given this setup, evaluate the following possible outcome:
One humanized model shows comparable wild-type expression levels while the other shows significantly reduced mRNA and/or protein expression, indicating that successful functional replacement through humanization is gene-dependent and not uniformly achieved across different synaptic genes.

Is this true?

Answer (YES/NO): NO